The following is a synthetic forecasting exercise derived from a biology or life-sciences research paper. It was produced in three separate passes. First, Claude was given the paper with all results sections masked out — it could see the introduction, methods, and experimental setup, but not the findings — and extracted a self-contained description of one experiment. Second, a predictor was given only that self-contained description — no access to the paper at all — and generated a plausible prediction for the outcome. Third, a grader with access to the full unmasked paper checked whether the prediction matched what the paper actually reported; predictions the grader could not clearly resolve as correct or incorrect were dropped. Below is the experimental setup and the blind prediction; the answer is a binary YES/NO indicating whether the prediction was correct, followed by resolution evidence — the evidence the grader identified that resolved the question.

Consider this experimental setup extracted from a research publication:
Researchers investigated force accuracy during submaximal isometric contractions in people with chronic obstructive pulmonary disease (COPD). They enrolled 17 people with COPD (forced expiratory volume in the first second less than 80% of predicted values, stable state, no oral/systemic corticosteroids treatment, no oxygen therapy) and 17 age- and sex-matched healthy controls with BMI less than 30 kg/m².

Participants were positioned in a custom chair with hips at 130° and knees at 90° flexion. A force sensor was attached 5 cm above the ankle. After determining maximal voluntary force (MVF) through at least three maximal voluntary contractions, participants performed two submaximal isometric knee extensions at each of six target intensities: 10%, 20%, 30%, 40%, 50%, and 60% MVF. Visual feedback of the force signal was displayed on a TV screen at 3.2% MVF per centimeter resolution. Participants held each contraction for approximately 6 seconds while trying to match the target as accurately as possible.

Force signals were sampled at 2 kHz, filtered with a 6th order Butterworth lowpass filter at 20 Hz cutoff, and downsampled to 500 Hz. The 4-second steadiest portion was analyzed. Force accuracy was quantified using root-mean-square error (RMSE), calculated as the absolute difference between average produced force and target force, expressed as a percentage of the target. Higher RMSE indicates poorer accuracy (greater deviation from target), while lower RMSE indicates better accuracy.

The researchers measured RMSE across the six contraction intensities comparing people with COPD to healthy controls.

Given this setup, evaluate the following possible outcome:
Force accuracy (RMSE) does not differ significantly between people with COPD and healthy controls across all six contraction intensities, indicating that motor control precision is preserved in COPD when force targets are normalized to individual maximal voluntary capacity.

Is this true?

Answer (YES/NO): YES